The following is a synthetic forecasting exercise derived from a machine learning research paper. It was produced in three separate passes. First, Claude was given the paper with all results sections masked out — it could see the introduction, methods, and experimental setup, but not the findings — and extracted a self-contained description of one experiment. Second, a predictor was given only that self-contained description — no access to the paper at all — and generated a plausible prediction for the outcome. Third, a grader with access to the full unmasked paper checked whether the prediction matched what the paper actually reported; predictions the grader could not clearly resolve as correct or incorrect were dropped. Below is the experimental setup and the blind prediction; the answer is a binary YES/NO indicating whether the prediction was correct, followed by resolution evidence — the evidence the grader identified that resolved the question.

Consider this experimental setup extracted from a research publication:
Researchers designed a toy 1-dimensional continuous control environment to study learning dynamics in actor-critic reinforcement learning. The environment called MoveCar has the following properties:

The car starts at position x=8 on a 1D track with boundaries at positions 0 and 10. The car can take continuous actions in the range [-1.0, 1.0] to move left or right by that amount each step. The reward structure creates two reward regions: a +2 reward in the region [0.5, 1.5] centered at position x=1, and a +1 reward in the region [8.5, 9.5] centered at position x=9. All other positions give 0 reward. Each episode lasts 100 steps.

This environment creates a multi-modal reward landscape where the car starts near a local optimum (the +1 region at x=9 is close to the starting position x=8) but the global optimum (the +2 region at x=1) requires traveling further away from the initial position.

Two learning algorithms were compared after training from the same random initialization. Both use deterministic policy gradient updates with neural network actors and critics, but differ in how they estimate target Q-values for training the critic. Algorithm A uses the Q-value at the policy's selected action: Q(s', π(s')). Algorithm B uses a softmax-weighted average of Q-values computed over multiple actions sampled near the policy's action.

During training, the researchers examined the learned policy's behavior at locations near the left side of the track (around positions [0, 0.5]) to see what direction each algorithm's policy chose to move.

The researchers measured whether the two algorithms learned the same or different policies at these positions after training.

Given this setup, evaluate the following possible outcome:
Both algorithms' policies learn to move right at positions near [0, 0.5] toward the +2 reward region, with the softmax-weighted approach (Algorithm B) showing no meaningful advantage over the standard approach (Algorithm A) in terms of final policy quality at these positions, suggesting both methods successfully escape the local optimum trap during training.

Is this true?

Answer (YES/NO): NO